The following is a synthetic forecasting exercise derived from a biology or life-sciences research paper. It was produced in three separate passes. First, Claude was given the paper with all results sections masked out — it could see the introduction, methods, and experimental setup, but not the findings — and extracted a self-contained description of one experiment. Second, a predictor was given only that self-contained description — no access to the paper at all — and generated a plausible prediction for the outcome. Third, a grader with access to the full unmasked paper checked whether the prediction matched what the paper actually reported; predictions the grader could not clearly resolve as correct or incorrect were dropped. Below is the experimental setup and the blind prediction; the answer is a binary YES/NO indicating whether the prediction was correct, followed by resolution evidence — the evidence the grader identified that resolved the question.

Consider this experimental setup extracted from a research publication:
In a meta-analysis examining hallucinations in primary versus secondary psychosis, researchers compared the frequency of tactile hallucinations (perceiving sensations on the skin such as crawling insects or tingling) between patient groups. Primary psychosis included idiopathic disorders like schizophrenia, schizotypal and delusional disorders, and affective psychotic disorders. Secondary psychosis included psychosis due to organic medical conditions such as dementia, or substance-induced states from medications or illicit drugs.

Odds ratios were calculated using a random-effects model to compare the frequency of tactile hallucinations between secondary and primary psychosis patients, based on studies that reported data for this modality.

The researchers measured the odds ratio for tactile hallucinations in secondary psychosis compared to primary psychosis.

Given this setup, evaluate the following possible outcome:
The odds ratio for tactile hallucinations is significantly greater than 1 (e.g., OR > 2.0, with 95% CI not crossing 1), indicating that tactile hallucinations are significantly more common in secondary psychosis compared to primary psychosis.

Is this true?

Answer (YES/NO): NO